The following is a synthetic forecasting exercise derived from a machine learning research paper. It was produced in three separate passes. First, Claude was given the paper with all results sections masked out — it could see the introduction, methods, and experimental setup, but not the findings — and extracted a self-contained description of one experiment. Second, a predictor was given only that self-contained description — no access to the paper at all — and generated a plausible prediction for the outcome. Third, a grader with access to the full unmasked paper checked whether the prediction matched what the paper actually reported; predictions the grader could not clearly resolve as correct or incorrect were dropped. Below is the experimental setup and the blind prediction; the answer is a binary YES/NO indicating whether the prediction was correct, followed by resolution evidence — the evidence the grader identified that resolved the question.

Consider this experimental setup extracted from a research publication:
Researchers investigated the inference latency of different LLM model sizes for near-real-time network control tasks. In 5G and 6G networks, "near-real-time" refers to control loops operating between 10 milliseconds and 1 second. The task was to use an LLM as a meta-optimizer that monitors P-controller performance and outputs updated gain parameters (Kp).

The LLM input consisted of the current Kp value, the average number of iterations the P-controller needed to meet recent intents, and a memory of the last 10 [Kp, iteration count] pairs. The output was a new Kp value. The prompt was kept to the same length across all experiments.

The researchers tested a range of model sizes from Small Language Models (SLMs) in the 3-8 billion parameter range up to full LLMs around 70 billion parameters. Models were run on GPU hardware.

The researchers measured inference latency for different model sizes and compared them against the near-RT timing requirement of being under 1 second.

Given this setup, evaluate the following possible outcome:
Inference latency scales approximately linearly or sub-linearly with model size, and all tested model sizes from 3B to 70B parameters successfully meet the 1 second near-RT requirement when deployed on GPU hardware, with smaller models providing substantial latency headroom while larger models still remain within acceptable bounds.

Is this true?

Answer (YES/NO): NO